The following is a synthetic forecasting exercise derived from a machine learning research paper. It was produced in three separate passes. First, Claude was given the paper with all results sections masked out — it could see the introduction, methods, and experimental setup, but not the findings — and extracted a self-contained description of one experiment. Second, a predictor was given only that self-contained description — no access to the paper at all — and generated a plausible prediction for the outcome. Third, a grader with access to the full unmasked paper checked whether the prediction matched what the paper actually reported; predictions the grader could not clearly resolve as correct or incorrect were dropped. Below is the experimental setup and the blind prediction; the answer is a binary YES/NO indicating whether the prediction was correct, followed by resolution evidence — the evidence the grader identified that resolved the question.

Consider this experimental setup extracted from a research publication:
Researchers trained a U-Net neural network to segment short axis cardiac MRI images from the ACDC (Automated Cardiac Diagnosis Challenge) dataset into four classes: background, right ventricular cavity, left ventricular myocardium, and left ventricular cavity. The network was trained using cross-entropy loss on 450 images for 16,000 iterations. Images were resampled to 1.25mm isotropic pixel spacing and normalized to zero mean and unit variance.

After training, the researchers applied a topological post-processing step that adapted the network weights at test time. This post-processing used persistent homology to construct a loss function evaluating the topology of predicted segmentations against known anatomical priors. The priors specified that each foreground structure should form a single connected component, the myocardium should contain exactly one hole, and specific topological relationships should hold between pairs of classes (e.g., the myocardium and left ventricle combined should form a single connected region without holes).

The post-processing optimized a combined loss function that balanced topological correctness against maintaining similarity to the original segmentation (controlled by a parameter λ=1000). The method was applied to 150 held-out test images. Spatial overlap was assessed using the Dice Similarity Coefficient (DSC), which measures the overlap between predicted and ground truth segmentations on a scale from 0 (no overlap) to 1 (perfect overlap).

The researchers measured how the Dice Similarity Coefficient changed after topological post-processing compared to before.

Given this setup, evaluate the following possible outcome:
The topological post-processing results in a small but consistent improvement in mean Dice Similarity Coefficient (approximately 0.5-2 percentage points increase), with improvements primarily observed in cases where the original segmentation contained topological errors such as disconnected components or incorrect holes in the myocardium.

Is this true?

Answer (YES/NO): NO